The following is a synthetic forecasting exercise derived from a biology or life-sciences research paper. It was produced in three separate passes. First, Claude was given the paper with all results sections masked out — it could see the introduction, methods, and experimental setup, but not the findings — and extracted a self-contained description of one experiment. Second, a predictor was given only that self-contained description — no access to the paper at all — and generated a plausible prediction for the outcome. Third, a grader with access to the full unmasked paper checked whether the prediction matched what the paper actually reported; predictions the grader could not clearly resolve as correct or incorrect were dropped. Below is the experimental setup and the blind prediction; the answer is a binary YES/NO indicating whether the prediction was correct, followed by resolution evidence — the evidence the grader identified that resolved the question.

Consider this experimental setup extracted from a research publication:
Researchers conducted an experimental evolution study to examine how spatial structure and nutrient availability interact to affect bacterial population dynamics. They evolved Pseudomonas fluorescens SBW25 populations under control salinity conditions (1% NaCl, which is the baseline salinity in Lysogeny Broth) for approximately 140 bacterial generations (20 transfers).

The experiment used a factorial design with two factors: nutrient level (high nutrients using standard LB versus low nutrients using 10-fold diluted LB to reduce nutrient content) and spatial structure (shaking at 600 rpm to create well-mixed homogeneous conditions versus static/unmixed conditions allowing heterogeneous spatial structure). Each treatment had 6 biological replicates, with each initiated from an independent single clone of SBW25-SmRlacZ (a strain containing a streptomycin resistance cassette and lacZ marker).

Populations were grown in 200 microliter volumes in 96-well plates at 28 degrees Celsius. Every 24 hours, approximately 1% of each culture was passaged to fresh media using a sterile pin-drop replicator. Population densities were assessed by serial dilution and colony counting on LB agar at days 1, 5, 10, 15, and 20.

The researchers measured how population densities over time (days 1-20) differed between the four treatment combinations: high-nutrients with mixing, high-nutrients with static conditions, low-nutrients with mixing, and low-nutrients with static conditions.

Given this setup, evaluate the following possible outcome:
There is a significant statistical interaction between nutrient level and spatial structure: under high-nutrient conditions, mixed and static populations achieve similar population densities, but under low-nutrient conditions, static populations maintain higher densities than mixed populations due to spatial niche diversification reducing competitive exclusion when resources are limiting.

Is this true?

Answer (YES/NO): NO